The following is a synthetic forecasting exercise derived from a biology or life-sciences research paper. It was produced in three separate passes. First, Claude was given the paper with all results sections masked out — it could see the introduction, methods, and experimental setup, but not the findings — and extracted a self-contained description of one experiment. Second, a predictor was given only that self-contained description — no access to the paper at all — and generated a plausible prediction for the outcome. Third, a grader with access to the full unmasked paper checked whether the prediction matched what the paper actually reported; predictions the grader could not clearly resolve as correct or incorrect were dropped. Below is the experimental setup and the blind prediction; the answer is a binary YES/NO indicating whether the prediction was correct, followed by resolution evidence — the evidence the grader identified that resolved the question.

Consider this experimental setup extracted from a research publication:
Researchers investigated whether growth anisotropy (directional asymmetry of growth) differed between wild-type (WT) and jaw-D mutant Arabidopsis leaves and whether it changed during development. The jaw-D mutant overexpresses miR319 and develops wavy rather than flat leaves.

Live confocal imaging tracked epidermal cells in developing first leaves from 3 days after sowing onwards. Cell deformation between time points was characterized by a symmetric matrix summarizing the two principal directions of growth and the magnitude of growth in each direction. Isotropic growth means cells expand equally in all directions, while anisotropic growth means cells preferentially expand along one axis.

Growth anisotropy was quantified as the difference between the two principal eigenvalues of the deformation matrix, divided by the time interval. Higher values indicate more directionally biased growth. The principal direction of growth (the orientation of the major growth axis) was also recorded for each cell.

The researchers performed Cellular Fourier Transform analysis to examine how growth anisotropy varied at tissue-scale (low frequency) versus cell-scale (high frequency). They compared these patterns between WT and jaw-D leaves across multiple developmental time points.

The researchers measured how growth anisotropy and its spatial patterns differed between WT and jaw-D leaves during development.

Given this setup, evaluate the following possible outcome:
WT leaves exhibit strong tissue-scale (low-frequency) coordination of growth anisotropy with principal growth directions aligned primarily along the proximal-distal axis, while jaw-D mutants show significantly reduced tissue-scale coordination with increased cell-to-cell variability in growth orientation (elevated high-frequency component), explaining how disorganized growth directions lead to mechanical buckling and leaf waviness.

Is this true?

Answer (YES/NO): NO